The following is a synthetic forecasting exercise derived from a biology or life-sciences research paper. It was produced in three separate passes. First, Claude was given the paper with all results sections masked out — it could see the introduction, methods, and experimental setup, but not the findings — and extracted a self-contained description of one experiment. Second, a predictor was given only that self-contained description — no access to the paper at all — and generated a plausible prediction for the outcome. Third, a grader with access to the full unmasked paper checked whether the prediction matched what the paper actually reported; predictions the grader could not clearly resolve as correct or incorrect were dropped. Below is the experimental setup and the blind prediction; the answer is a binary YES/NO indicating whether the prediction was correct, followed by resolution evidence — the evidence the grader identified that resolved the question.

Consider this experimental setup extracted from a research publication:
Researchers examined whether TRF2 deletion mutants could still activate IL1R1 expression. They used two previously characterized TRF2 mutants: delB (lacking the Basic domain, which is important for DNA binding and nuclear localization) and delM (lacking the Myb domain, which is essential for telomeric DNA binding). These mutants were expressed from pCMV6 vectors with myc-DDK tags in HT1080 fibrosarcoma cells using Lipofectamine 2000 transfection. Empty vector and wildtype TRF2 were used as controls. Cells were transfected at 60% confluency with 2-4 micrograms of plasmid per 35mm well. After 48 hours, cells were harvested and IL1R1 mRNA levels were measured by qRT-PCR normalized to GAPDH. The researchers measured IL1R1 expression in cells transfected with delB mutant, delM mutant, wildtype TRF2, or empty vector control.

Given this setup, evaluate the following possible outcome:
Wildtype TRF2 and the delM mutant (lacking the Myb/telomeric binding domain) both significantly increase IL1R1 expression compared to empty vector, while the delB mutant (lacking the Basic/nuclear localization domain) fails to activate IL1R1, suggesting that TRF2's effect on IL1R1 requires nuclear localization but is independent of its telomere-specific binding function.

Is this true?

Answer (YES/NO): NO